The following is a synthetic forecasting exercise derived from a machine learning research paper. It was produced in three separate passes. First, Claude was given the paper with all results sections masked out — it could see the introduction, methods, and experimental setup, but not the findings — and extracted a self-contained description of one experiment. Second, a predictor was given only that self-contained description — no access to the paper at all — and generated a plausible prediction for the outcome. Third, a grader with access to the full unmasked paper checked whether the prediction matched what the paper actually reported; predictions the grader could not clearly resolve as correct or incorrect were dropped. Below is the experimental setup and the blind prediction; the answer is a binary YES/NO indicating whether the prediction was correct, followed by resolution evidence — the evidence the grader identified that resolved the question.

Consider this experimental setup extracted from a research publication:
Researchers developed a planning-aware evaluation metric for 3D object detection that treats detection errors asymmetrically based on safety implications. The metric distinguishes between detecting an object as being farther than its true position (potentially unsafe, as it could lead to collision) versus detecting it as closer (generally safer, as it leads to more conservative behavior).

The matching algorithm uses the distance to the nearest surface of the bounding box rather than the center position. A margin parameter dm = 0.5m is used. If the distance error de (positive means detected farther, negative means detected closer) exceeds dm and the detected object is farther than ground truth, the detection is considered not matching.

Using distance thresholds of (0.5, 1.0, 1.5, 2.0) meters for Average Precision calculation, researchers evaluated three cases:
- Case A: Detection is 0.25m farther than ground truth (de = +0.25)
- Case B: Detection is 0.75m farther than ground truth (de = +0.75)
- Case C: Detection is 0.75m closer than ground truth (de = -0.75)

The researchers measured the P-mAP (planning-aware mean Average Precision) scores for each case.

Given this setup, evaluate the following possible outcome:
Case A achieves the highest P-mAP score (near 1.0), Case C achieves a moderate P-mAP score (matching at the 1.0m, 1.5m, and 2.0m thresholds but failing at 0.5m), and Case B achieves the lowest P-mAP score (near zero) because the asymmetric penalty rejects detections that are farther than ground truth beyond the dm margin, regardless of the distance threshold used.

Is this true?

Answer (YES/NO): YES